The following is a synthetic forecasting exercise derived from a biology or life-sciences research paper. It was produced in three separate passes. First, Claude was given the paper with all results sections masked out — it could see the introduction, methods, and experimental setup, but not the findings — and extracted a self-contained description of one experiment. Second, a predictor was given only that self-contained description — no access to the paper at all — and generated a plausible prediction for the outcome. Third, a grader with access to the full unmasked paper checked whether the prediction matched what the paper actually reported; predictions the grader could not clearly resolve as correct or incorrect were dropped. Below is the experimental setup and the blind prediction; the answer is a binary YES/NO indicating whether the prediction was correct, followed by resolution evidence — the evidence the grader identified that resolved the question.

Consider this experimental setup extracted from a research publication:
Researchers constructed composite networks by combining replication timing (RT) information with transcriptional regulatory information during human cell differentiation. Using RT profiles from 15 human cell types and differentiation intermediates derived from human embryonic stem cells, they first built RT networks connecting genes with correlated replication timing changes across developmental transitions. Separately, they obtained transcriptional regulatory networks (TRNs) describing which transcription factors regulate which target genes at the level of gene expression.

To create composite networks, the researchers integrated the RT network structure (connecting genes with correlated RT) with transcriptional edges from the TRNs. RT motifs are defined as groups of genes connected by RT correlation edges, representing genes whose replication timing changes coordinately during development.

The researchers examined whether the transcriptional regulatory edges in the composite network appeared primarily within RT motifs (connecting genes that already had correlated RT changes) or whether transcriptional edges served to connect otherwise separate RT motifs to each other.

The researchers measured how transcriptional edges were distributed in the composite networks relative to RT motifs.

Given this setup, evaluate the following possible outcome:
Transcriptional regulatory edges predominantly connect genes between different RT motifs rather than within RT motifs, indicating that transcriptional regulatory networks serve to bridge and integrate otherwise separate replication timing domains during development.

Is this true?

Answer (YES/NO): YES